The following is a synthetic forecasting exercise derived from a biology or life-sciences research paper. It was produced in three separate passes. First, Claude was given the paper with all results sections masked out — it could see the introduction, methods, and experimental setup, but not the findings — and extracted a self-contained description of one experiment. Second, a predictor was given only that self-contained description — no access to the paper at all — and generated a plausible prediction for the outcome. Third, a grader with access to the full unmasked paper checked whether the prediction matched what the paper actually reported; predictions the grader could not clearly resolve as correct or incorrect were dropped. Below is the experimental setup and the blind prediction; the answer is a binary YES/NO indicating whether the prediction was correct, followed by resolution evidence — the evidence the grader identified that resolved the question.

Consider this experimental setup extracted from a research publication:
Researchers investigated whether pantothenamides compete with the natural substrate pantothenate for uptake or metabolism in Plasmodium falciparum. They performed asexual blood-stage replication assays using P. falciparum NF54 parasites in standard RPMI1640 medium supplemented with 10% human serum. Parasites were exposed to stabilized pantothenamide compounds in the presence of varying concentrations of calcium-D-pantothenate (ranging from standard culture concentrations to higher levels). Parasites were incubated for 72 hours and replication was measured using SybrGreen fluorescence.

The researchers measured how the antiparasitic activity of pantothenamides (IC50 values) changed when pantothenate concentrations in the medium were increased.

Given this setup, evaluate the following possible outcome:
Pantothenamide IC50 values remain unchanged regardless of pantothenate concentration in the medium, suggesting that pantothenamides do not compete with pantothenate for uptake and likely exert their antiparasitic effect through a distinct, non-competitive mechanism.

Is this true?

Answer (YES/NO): NO